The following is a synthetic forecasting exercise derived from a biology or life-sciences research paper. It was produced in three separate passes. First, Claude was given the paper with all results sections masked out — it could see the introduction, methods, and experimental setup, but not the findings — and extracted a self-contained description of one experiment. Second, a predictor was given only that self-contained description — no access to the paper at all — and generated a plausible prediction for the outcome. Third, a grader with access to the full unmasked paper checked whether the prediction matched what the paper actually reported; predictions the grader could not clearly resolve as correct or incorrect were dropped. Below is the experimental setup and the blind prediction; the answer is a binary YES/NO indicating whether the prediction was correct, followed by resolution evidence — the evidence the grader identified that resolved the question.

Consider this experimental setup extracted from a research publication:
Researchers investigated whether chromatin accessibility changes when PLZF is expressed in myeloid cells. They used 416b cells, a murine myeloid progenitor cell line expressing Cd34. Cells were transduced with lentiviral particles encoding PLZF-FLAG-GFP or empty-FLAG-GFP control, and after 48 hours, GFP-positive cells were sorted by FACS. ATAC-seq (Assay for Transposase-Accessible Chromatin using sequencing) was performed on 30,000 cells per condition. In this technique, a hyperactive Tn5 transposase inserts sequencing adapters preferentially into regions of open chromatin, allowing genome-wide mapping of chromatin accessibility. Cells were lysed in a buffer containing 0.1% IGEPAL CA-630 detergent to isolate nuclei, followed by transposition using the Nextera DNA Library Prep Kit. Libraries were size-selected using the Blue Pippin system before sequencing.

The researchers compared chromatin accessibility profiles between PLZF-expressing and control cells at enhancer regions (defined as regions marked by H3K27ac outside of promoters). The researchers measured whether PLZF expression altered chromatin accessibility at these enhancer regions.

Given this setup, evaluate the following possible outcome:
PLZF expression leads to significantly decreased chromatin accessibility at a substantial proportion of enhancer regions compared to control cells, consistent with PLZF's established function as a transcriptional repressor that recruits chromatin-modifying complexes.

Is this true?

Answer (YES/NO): YES